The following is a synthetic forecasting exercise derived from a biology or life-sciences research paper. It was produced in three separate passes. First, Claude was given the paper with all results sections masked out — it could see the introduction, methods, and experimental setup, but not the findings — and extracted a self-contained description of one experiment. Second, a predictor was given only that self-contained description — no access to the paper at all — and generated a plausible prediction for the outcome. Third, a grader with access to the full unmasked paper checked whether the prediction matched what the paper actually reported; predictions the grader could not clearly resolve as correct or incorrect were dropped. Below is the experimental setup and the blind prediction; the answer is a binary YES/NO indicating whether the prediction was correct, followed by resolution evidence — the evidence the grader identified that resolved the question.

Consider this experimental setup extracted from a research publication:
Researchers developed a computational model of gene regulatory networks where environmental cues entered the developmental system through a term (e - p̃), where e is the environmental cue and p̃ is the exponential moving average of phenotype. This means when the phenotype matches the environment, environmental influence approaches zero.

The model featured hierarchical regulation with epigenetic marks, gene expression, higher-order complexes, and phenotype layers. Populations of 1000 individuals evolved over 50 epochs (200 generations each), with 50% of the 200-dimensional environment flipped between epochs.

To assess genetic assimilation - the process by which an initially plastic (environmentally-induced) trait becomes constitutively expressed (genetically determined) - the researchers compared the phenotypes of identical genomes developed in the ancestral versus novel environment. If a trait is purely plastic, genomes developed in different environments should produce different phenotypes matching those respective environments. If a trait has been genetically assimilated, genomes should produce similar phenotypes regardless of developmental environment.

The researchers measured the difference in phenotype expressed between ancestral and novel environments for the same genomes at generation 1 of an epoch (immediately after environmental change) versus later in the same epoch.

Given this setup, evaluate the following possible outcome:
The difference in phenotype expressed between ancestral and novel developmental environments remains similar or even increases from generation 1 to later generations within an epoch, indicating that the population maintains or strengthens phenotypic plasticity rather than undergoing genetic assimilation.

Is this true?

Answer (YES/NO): NO